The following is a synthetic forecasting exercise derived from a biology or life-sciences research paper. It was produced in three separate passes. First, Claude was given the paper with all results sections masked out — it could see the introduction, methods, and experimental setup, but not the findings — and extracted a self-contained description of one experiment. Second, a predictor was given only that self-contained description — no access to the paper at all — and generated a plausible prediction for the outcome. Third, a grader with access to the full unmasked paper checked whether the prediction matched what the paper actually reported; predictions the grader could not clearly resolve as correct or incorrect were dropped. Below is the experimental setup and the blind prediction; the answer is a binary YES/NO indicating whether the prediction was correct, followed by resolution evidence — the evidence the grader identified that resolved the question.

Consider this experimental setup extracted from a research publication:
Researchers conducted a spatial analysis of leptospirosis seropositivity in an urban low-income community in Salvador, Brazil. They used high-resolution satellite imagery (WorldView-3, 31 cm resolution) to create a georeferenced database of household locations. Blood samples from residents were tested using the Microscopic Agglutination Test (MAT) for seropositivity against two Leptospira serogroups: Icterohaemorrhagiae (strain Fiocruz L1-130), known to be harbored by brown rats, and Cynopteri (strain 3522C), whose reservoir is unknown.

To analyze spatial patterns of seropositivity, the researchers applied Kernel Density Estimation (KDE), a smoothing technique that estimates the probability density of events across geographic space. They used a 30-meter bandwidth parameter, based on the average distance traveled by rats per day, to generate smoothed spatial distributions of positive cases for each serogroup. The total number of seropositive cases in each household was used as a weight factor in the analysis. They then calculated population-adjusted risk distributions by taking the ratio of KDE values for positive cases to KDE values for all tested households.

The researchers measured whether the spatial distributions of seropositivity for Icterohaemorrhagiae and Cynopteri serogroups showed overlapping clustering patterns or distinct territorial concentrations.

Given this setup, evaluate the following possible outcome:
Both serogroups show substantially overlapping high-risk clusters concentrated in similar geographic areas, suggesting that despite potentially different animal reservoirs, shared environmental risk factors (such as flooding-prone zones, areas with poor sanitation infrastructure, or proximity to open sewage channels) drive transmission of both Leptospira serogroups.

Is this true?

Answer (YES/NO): NO